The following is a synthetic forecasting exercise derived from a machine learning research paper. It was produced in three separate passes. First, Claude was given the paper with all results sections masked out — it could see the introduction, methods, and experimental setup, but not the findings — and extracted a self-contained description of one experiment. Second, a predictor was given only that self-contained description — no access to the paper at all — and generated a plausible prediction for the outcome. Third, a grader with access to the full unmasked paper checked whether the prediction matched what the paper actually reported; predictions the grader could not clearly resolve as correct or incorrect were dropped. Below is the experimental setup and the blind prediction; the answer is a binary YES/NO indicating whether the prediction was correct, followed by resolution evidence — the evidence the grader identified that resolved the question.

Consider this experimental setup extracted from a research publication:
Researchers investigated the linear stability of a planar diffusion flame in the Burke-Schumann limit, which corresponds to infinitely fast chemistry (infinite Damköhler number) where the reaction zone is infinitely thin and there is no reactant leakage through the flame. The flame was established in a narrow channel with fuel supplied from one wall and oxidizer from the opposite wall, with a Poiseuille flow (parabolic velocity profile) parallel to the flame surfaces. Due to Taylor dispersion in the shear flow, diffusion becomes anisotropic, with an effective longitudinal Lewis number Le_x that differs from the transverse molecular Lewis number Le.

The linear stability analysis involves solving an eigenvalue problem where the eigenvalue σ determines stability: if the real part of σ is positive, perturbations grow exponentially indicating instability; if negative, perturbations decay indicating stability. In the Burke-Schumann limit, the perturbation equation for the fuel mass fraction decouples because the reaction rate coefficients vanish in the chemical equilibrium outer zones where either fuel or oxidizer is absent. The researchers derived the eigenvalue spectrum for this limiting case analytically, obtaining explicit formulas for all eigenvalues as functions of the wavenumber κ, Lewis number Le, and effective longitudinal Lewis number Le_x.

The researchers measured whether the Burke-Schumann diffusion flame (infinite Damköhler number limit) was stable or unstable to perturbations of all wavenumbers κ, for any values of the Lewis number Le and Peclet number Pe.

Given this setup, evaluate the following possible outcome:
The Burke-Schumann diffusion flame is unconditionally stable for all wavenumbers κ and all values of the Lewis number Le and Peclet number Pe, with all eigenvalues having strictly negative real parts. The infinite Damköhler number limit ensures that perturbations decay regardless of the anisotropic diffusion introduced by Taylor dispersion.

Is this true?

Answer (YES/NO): YES